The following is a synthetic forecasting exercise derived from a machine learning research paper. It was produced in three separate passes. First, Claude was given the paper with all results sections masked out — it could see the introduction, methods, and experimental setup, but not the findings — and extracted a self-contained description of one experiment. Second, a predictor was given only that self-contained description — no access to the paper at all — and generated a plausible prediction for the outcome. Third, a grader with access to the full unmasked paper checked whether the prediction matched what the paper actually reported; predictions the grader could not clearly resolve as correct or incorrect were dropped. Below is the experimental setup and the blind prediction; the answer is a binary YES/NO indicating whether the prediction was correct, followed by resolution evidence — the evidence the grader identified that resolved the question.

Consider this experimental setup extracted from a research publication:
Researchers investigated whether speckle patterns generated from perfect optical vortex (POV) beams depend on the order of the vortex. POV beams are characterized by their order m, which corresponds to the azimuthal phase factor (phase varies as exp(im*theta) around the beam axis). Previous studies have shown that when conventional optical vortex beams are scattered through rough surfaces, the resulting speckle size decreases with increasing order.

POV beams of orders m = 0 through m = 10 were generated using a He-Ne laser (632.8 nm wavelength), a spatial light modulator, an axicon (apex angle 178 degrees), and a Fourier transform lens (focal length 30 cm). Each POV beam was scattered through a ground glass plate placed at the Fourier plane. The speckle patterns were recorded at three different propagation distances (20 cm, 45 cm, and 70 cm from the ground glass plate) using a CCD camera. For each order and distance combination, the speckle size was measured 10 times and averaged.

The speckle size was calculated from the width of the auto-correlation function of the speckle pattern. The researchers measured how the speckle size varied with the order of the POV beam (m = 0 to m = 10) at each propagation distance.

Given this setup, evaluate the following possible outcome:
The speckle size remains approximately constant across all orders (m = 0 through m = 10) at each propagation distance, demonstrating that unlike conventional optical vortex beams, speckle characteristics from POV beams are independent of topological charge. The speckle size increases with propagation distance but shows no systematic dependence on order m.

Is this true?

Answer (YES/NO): YES